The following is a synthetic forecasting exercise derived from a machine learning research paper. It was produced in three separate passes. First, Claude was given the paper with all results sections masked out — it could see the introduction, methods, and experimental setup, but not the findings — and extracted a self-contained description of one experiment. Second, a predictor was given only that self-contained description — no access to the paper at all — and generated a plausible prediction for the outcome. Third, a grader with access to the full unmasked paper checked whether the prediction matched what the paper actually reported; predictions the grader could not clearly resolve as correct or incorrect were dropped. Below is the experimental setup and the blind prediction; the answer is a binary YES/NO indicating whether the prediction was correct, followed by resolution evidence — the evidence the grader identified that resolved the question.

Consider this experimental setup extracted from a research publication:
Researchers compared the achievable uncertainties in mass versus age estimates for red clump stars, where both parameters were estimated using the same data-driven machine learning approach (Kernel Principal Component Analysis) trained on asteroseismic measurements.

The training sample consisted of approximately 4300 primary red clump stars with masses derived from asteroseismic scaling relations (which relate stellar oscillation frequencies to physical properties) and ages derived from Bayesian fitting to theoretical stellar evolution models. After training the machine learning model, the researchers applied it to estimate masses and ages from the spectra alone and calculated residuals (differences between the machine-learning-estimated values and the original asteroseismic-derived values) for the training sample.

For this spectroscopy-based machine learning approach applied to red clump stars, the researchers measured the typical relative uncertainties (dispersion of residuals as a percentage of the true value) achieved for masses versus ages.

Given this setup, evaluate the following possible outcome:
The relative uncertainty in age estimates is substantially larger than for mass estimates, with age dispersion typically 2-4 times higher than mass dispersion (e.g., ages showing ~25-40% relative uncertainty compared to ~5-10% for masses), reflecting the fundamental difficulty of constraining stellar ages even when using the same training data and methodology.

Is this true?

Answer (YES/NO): NO